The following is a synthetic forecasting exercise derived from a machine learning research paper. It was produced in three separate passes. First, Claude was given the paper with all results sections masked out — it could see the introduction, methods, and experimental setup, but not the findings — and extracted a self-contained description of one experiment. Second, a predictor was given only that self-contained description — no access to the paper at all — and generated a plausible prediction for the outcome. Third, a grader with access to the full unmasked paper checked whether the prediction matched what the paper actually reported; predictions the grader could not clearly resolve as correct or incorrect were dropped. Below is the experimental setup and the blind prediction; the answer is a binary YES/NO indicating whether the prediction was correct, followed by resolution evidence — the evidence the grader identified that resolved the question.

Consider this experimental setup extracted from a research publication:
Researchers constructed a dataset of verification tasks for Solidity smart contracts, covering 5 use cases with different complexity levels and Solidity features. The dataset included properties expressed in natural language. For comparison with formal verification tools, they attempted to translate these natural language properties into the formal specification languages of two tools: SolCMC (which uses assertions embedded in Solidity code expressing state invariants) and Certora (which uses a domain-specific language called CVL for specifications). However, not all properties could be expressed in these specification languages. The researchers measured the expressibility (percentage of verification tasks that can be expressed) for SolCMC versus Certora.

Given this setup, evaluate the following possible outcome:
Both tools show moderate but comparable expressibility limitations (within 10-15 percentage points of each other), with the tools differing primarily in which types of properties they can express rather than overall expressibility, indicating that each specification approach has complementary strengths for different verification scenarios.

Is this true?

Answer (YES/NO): NO